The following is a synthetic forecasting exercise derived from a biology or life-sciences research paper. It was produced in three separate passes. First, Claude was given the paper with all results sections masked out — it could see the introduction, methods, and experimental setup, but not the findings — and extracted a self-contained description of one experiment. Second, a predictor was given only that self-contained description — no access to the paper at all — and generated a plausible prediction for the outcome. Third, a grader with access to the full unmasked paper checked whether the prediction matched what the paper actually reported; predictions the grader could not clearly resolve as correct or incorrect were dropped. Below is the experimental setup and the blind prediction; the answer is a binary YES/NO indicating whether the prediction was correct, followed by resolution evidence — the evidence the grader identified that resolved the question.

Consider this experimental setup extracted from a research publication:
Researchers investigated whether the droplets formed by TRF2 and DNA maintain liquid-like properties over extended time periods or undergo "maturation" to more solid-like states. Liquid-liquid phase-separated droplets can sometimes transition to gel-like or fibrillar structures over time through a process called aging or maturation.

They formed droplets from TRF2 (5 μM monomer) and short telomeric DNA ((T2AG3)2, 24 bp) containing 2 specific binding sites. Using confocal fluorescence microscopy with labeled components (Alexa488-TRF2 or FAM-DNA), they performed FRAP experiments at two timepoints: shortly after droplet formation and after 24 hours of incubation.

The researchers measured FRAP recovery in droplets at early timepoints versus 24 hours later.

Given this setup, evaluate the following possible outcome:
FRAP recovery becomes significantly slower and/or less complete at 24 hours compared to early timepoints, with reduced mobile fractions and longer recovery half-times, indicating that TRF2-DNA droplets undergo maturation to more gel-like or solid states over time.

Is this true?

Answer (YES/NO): NO